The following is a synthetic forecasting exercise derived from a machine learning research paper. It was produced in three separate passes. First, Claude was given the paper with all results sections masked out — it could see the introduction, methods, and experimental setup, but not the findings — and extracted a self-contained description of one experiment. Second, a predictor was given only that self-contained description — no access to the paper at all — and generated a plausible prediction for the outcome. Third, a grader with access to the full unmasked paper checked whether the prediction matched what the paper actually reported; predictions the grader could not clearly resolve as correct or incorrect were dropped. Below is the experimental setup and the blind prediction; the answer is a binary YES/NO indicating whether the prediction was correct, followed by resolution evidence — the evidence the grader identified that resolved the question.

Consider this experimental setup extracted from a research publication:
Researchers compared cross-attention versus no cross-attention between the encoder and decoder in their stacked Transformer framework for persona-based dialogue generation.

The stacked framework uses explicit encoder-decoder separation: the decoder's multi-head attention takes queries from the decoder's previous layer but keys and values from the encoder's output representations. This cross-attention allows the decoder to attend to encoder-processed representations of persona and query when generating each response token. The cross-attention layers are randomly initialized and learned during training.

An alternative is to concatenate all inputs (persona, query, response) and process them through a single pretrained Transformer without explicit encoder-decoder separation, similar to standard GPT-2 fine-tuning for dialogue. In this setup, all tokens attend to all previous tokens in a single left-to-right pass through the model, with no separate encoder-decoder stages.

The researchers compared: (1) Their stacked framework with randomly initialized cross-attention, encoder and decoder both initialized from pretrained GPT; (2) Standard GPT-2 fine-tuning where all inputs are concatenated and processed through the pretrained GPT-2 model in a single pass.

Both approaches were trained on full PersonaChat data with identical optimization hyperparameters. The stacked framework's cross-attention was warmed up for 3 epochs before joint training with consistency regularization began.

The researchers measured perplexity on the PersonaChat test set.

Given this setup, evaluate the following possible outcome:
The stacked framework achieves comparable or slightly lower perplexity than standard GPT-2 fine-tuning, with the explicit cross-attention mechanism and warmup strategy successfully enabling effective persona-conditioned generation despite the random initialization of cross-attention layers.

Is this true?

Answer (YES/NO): NO